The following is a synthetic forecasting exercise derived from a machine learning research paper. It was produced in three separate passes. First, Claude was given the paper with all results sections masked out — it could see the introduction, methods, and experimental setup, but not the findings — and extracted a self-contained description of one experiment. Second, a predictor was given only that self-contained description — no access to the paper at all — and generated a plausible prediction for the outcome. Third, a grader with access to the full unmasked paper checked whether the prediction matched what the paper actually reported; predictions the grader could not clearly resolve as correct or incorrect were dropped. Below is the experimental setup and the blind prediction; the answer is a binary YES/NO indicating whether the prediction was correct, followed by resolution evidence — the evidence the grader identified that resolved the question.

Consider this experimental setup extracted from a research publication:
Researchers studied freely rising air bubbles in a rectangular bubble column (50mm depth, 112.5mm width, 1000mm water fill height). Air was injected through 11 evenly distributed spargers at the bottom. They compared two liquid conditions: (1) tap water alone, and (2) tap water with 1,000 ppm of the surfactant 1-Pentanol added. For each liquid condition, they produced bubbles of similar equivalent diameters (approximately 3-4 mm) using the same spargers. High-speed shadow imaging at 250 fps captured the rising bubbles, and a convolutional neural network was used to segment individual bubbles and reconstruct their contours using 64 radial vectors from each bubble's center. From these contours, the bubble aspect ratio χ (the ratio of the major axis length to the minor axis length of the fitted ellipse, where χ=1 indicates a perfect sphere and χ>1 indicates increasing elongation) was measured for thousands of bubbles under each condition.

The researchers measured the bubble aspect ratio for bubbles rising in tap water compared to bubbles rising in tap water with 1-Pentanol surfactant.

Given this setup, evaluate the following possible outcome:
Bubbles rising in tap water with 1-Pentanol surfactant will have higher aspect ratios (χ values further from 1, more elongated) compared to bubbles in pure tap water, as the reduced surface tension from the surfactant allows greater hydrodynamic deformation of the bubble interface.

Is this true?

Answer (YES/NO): NO